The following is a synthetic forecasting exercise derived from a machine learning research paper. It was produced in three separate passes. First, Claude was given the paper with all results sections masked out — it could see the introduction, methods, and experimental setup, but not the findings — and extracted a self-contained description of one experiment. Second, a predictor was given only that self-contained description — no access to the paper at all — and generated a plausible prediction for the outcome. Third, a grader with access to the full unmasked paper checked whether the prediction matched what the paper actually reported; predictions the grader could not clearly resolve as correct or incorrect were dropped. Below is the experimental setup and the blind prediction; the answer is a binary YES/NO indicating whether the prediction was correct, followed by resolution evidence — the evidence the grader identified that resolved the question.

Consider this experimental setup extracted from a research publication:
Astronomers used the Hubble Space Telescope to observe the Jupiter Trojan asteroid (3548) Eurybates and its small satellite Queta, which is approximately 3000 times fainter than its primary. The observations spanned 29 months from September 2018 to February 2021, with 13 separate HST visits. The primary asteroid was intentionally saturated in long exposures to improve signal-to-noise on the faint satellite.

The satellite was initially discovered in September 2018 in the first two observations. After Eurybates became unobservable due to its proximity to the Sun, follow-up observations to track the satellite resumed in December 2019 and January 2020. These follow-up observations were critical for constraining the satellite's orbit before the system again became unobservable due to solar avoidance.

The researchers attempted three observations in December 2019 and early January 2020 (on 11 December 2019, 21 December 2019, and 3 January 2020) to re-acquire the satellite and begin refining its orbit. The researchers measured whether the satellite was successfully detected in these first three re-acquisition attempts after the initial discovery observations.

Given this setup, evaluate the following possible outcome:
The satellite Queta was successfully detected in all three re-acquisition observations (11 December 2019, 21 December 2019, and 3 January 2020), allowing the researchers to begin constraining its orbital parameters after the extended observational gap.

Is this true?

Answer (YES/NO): NO